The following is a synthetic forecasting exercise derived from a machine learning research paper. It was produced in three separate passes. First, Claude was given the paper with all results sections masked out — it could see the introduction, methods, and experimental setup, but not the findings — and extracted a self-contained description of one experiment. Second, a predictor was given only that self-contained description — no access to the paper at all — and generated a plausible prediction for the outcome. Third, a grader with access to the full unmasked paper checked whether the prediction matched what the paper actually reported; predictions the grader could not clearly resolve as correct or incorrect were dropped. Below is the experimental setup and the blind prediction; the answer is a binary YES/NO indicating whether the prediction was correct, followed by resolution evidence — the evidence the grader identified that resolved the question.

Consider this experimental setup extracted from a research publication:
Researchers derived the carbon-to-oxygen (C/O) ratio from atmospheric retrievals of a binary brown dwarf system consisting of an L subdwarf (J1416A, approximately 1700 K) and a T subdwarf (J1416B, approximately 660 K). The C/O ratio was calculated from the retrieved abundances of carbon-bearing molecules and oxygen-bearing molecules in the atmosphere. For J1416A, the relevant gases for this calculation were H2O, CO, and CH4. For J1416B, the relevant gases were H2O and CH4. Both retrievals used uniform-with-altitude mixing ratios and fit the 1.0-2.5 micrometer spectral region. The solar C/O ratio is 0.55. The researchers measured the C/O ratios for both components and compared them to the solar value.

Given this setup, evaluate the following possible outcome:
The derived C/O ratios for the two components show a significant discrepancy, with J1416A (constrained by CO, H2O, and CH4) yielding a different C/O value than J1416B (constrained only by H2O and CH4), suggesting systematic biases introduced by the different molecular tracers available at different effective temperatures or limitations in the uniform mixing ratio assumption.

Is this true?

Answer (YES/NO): NO